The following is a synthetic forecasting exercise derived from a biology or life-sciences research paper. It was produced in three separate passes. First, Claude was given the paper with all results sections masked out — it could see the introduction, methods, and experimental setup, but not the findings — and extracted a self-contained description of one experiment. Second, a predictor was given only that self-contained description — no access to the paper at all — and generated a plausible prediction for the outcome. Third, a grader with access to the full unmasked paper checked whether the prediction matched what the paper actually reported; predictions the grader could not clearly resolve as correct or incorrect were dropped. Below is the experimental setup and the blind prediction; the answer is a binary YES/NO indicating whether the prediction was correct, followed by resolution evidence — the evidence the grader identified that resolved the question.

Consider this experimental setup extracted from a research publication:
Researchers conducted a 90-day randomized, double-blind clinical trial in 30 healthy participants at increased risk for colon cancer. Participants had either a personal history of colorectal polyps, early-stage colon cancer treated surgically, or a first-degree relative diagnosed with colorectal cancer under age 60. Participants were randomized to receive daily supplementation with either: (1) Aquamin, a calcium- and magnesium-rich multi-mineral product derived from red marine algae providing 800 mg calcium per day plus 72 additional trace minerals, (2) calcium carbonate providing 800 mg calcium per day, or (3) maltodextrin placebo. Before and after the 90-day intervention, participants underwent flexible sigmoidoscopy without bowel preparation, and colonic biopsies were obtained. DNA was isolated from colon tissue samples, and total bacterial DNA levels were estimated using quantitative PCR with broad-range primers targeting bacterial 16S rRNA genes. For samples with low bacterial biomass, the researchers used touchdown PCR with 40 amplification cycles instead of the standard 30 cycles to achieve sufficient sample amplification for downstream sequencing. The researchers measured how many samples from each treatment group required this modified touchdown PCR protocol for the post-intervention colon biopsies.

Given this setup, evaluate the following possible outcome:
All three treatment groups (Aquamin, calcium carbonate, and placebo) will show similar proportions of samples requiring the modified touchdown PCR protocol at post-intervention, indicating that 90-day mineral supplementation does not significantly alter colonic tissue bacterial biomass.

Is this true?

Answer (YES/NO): NO